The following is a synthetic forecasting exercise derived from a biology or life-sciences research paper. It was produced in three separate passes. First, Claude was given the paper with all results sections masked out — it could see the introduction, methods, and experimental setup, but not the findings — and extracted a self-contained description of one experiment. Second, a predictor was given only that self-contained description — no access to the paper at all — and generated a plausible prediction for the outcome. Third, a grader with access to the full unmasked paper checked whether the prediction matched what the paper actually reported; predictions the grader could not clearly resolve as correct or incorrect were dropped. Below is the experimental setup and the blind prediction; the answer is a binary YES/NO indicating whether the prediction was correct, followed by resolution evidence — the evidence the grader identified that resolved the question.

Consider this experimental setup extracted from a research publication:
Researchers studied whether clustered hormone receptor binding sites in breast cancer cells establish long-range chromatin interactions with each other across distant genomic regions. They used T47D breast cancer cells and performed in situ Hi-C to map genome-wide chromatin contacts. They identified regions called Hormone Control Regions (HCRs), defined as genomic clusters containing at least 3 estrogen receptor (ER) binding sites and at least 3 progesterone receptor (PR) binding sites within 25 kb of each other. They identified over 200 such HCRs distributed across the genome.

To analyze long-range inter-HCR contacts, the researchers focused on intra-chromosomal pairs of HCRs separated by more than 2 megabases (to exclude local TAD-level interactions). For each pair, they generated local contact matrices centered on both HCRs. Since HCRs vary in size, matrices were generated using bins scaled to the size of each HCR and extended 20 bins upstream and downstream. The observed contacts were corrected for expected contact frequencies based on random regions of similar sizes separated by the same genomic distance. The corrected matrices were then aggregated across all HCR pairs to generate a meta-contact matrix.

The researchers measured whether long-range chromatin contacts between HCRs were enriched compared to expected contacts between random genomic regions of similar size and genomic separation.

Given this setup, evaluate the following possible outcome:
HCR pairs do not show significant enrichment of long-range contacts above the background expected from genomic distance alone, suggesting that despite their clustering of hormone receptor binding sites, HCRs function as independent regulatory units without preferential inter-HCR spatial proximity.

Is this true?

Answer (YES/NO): NO